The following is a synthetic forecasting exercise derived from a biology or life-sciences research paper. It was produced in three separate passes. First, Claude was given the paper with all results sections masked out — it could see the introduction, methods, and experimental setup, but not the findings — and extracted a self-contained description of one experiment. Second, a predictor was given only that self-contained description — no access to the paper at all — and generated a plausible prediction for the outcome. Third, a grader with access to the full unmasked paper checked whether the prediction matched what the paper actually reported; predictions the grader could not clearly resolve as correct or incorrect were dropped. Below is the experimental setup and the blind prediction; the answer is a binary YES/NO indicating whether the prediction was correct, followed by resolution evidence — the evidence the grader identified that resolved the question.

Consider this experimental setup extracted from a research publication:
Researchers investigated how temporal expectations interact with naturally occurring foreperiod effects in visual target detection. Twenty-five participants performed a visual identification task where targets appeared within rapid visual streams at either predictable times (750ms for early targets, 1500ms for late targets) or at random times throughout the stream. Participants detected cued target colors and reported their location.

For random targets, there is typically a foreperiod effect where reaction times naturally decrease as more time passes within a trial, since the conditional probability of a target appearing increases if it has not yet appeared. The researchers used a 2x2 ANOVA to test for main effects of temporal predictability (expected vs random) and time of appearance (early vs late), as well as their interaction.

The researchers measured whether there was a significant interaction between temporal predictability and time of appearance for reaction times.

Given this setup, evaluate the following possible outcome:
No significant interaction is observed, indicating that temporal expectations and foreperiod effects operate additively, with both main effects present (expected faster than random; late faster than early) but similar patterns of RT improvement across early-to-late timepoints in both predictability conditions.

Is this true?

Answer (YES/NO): YES